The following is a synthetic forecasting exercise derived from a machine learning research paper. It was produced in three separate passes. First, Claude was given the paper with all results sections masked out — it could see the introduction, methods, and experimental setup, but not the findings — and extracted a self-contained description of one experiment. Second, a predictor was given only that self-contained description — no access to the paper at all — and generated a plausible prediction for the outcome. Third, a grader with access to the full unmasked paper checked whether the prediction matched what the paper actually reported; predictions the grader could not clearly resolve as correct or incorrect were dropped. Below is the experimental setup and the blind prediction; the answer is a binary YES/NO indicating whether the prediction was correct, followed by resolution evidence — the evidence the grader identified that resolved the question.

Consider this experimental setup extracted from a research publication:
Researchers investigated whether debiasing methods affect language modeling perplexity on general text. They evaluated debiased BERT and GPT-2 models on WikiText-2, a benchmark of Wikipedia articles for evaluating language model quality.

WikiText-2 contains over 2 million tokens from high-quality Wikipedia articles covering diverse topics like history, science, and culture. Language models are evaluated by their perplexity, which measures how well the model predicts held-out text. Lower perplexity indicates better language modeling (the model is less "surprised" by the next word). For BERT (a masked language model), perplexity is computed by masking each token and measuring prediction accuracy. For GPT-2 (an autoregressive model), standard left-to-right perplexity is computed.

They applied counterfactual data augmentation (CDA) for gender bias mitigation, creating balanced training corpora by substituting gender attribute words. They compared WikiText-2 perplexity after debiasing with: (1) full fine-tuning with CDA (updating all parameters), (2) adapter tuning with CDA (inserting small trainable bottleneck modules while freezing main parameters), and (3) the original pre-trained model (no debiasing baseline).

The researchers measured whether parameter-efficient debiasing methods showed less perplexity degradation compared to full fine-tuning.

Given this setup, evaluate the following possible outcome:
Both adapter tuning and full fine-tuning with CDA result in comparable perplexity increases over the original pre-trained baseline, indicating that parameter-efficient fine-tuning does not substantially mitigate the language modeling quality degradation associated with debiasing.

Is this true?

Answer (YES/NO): NO